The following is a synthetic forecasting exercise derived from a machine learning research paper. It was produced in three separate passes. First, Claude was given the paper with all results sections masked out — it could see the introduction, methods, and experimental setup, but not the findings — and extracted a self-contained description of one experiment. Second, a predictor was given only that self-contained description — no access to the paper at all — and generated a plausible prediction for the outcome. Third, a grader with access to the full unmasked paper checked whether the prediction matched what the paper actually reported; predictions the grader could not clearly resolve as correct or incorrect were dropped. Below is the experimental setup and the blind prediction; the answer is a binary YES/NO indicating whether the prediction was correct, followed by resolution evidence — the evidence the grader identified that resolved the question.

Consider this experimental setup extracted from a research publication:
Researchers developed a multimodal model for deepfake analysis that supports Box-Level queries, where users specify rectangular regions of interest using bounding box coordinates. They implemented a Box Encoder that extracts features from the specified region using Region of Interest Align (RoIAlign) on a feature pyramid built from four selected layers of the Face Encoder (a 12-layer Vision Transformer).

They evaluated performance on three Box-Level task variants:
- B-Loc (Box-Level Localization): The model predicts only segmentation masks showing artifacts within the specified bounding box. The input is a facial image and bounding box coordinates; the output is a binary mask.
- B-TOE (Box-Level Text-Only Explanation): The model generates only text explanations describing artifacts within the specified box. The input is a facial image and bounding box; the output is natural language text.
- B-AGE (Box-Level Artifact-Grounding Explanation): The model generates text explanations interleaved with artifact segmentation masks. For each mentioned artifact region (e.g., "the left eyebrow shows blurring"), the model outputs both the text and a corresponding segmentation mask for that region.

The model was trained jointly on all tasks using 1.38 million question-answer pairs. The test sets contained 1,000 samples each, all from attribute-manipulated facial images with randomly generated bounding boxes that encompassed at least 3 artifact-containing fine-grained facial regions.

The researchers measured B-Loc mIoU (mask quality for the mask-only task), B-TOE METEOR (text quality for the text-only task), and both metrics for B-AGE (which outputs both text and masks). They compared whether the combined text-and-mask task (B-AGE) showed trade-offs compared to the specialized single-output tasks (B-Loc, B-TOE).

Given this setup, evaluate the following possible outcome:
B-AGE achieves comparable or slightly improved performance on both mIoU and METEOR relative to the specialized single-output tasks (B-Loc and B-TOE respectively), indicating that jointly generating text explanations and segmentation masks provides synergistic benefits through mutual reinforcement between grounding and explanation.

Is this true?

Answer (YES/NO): NO